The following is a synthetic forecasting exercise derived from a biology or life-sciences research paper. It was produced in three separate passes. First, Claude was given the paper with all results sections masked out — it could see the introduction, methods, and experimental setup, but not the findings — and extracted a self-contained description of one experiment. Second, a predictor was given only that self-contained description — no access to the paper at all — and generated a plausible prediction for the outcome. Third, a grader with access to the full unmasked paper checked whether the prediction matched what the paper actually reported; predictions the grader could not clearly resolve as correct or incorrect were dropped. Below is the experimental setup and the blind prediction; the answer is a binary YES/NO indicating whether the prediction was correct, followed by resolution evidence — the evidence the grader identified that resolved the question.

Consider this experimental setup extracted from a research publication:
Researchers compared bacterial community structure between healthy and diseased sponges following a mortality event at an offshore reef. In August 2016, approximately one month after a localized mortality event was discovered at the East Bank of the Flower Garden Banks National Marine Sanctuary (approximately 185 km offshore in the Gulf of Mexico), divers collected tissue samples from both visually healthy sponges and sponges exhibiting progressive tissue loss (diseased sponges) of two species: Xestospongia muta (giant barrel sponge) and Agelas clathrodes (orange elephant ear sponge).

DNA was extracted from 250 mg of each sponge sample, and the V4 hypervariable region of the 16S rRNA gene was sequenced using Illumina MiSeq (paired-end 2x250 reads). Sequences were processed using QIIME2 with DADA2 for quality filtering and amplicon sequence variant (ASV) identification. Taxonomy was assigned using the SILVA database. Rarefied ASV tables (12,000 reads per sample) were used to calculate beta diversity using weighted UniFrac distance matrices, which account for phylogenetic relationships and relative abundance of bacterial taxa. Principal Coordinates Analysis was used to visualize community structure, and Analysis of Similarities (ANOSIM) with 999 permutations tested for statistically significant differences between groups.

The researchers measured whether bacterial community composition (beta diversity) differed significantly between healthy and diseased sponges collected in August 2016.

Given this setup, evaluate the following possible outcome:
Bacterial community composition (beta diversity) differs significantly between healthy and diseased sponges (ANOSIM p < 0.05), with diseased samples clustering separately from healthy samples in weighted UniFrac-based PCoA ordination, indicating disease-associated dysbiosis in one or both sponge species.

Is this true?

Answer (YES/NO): YES